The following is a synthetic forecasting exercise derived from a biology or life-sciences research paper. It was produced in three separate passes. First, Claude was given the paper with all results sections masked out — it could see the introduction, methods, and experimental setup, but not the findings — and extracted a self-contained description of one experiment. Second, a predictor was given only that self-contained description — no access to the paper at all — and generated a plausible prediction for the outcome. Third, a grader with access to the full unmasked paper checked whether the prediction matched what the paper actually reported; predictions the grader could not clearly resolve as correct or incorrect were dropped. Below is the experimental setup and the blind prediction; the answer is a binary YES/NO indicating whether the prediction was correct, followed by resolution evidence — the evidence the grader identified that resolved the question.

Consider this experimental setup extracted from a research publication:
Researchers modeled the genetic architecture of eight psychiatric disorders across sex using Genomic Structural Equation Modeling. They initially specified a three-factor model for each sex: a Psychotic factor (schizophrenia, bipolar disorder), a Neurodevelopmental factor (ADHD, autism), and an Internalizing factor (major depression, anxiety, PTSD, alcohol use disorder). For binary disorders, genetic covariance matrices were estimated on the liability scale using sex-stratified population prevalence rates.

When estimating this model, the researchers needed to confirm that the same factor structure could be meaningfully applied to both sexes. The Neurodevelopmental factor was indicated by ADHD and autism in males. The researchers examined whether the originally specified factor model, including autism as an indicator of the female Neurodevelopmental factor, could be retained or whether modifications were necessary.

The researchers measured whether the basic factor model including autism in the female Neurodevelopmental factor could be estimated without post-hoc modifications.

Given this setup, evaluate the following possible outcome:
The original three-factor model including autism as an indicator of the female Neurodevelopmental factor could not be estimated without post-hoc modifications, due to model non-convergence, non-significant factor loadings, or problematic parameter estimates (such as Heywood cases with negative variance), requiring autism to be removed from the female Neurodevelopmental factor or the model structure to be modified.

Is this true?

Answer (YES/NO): YES